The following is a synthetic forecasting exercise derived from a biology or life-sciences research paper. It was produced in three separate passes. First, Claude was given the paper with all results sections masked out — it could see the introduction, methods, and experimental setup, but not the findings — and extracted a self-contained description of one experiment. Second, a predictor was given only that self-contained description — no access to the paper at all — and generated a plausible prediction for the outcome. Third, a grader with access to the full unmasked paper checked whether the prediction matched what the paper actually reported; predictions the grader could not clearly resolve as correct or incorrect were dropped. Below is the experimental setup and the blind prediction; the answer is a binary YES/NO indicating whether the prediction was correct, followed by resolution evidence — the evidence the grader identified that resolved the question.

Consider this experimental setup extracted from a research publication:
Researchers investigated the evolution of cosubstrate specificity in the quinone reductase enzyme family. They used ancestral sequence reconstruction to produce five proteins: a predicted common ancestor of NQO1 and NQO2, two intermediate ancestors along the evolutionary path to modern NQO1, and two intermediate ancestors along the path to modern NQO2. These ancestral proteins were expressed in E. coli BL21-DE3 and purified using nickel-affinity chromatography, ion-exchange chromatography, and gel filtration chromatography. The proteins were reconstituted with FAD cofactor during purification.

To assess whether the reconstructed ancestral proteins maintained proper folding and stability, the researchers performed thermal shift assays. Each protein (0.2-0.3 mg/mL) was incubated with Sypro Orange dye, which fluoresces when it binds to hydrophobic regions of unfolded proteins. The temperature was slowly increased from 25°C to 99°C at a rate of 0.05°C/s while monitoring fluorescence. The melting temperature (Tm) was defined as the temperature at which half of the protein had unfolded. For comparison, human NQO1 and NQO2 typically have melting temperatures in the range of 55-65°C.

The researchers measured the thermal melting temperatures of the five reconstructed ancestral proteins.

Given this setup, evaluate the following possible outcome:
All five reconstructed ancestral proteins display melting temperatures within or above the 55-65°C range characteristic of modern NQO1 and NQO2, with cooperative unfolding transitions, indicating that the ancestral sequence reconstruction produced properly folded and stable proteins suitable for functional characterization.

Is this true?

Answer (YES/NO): YES